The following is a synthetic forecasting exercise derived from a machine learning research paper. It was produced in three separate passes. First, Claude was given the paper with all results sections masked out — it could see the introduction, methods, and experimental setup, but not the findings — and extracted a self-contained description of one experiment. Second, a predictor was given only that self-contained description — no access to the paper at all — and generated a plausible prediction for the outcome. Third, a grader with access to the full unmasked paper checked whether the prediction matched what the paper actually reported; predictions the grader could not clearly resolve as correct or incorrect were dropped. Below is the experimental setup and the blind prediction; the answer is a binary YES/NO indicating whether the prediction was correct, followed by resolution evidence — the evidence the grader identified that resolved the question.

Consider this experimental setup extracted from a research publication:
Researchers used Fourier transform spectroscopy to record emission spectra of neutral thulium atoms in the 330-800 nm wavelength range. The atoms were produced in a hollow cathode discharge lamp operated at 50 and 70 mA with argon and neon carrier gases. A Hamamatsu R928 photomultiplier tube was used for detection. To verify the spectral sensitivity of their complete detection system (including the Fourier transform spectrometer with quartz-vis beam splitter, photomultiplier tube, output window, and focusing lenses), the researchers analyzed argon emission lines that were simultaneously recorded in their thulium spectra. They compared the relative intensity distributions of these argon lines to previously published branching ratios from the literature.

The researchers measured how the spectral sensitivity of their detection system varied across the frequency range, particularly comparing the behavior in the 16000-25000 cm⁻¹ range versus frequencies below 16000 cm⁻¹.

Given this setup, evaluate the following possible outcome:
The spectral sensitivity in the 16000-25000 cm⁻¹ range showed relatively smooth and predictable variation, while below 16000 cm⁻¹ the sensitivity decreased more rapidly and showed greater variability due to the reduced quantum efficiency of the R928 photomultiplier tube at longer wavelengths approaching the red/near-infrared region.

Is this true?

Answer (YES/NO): NO